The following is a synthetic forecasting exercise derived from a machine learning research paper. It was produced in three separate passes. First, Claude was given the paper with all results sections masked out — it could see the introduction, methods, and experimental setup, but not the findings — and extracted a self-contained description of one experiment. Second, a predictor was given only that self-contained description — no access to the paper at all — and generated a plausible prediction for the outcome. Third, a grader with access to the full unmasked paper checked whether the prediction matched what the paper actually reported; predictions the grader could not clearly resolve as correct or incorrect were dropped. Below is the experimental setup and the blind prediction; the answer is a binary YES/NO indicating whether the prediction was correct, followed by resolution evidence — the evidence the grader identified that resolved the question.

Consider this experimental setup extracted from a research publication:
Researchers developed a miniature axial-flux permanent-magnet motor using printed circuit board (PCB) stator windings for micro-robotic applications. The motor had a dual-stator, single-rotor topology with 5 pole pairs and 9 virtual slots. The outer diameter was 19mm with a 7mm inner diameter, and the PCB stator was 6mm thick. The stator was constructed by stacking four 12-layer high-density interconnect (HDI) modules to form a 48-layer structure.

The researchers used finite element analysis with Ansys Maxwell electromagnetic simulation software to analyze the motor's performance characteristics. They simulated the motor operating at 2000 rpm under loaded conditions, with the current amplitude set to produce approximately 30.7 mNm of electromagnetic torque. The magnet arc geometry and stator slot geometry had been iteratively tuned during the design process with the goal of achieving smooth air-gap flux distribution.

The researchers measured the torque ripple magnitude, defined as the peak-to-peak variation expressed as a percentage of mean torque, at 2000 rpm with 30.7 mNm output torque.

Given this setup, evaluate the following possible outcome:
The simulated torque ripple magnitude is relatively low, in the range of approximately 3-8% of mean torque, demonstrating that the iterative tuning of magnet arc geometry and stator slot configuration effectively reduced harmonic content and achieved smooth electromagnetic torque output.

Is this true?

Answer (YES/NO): YES